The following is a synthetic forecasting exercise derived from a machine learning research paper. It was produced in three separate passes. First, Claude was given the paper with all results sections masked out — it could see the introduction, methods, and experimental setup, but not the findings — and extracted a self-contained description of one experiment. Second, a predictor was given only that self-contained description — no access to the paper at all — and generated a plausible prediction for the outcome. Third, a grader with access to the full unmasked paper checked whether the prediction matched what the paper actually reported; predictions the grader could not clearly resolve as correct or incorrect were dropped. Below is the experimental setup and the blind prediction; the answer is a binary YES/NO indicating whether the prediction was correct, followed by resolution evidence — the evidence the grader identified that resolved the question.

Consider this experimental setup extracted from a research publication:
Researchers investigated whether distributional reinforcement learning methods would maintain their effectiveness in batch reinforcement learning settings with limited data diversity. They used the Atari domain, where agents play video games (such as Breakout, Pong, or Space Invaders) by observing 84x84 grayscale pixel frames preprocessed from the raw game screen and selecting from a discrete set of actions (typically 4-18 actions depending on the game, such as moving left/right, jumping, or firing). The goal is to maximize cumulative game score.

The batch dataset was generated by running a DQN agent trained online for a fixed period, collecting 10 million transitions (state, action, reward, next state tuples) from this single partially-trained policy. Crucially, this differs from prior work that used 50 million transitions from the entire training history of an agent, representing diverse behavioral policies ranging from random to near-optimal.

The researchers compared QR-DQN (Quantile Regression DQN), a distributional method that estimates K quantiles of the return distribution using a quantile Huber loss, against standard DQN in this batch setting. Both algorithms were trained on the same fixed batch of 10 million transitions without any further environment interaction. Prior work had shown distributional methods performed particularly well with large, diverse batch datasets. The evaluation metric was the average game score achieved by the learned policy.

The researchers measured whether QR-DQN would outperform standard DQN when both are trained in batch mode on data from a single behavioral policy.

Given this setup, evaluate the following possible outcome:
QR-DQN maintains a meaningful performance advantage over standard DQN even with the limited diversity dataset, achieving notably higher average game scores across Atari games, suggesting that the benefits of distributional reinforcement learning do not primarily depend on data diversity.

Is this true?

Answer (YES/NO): YES